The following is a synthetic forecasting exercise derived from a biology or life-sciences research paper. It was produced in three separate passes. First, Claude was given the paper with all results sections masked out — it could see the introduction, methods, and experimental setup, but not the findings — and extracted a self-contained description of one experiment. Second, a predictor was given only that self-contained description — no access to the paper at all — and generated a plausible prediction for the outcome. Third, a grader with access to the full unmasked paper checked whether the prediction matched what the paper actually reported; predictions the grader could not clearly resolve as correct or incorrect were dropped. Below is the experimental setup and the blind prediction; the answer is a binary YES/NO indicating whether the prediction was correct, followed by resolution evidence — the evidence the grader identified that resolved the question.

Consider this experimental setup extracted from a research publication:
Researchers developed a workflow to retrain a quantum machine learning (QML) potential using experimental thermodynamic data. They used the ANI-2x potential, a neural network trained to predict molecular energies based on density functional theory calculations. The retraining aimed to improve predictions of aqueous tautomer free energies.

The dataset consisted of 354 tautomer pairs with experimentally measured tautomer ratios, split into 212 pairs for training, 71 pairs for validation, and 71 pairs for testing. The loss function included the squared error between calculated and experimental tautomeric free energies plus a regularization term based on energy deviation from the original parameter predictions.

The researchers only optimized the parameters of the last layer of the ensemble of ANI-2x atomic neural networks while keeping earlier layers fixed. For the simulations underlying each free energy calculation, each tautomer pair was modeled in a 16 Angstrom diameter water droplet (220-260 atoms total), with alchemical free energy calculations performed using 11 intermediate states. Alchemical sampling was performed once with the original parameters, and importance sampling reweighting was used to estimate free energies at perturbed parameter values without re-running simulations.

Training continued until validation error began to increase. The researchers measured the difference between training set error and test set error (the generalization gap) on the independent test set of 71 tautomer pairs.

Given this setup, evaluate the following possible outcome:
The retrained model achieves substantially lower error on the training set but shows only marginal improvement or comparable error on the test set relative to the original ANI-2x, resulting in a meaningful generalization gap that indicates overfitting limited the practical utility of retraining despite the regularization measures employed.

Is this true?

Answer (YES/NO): NO